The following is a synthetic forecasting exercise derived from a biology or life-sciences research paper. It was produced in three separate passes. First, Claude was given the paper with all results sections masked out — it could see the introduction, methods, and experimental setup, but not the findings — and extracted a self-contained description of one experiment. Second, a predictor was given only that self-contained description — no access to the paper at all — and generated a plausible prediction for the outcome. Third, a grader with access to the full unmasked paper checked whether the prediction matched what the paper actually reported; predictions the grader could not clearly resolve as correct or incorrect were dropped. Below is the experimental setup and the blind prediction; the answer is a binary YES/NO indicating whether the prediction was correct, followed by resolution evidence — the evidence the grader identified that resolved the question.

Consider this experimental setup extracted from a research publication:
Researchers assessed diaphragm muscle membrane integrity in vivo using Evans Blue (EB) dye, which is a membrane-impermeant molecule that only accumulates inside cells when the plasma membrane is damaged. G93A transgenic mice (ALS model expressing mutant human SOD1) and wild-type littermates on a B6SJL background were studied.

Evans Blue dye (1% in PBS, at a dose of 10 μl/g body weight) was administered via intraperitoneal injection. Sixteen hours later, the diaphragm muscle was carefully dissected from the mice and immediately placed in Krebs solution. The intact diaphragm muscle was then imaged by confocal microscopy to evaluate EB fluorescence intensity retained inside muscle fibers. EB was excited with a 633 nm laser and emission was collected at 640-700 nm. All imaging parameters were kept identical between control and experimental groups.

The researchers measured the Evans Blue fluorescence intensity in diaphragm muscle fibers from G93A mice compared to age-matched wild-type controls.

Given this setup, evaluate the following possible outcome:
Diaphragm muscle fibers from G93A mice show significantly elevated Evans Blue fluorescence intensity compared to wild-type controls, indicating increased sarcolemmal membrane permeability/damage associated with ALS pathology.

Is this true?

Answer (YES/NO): YES